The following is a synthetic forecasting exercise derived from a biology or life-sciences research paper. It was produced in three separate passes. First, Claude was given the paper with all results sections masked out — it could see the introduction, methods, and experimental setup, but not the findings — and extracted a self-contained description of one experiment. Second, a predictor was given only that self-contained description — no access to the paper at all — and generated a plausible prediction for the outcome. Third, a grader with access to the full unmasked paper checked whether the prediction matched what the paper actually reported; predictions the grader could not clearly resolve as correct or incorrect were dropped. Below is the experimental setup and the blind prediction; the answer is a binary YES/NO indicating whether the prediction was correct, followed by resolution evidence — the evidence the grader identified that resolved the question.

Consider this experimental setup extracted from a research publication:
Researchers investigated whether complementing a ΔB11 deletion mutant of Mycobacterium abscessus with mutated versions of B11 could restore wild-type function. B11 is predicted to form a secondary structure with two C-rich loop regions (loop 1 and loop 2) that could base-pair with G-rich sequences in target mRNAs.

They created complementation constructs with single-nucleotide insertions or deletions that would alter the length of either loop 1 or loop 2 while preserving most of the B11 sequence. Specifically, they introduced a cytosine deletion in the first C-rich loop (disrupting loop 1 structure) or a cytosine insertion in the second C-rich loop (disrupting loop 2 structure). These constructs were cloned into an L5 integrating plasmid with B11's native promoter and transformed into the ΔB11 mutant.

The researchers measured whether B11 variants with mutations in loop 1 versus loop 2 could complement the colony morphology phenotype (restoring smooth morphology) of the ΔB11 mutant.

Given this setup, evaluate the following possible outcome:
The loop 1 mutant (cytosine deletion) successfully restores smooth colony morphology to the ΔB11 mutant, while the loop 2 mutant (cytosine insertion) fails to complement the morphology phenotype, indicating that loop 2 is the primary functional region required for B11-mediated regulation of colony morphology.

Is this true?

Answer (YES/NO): NO